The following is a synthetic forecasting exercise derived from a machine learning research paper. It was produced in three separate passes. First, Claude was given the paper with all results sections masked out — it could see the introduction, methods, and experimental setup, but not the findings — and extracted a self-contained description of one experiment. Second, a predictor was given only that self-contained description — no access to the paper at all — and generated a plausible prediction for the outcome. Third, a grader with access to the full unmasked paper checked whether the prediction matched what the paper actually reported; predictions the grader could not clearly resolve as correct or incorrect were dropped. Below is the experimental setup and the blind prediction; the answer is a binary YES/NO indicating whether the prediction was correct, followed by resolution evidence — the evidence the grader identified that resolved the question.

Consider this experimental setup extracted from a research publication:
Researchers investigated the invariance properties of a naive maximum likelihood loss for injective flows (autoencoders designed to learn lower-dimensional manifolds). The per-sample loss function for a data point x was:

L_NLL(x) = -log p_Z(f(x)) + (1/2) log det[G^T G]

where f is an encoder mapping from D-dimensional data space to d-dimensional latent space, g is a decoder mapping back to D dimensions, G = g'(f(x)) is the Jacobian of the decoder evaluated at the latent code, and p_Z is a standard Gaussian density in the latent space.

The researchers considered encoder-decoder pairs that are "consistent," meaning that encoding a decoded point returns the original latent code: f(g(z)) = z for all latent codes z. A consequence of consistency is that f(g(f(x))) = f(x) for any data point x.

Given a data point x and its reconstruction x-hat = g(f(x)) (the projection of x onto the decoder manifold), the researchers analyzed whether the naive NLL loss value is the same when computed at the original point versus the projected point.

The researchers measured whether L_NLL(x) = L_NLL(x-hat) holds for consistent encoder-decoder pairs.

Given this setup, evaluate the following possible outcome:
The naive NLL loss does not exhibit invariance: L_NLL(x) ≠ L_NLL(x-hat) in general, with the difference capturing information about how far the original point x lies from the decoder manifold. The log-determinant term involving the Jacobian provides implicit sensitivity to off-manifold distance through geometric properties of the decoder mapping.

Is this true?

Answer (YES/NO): NO